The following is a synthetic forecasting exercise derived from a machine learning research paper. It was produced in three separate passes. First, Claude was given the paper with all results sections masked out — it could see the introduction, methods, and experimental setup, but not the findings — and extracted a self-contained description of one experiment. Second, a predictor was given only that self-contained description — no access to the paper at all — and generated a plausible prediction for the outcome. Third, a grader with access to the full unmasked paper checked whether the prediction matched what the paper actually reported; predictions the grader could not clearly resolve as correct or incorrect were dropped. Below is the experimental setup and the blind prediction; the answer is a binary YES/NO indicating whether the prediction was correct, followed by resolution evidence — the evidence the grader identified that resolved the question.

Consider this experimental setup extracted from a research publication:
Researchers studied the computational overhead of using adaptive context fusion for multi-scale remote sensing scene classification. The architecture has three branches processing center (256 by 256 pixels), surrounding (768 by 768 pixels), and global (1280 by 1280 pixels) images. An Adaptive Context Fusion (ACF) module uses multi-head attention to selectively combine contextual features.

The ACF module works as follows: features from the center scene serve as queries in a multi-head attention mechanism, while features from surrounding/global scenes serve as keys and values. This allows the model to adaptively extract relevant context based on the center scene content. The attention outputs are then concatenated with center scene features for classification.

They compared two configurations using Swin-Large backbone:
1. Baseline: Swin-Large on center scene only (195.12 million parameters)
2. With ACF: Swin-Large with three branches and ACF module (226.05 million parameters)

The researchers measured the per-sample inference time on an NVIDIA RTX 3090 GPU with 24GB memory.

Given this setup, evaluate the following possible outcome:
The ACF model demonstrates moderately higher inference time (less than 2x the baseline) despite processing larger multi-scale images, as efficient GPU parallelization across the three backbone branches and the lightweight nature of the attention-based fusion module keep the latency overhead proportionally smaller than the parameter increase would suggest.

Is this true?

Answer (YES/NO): NO